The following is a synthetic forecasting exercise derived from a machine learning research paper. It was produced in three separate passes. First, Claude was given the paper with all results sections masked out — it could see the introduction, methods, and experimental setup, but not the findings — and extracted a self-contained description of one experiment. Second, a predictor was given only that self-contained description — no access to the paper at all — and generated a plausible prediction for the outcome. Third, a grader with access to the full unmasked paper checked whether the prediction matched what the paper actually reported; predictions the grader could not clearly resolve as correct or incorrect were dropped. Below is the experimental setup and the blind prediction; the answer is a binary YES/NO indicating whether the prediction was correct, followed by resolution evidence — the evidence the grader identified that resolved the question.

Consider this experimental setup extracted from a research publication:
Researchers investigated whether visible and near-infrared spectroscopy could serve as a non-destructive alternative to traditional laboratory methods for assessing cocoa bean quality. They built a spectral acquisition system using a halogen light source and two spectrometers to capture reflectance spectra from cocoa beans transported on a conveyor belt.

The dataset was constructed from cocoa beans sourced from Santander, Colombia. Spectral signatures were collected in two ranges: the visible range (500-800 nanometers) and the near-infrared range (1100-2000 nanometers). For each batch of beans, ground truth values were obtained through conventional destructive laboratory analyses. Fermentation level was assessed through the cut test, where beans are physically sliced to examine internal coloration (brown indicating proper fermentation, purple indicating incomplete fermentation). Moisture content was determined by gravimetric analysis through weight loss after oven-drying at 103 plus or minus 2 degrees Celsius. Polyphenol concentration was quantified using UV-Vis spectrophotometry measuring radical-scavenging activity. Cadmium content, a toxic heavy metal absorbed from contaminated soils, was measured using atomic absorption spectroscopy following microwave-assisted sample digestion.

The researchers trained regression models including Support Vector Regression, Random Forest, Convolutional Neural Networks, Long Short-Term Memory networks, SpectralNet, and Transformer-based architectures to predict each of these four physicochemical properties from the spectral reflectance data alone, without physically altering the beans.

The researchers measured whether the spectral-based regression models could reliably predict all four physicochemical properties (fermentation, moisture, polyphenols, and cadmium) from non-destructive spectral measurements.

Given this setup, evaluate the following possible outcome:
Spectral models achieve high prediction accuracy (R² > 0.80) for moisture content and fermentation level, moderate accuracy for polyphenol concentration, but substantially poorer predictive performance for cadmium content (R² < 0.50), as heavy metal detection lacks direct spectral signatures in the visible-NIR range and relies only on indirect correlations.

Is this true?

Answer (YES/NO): NO